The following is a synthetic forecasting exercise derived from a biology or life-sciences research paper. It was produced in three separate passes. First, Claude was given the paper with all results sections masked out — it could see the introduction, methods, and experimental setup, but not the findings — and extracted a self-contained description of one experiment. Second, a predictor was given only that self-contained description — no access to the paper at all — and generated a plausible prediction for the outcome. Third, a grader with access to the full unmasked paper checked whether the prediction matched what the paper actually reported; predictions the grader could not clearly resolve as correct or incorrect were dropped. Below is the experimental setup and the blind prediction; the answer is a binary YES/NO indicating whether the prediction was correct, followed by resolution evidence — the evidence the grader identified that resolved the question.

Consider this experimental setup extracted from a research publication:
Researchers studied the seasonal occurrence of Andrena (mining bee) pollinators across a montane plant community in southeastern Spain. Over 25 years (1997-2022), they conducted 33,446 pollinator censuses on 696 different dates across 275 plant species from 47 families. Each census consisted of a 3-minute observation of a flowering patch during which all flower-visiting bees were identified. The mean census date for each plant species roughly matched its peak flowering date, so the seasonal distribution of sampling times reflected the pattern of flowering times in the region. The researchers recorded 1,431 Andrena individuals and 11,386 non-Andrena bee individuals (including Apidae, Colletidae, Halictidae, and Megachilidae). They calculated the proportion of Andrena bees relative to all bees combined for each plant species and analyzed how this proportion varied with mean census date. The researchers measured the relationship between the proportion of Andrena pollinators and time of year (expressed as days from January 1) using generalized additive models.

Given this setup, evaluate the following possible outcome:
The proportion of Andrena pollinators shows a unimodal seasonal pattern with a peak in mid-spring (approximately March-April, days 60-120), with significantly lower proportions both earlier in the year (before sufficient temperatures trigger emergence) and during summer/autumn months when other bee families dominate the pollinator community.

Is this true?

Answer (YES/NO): NO